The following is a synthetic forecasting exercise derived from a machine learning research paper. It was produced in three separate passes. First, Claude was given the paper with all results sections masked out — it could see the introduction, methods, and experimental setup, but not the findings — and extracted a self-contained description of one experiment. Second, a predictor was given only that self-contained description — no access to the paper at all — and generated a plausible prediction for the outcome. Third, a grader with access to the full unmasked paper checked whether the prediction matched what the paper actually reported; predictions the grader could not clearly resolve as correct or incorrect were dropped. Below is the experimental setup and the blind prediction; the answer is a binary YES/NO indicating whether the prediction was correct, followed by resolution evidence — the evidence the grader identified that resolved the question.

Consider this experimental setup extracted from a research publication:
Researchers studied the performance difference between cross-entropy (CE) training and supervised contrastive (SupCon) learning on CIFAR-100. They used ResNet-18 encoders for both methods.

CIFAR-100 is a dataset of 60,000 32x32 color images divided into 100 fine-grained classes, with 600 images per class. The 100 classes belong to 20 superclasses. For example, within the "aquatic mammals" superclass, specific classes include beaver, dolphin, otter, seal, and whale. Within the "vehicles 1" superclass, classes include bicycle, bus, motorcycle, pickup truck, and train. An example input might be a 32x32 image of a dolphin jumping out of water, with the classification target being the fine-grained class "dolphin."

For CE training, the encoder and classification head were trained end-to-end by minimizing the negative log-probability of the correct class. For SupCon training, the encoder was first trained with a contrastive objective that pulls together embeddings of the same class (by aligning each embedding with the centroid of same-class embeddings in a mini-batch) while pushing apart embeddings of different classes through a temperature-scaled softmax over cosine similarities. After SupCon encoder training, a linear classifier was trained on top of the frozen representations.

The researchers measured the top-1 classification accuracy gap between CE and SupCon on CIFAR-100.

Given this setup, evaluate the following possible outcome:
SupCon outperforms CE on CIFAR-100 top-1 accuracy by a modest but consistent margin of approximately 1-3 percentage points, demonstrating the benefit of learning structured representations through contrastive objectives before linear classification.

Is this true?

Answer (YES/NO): NO